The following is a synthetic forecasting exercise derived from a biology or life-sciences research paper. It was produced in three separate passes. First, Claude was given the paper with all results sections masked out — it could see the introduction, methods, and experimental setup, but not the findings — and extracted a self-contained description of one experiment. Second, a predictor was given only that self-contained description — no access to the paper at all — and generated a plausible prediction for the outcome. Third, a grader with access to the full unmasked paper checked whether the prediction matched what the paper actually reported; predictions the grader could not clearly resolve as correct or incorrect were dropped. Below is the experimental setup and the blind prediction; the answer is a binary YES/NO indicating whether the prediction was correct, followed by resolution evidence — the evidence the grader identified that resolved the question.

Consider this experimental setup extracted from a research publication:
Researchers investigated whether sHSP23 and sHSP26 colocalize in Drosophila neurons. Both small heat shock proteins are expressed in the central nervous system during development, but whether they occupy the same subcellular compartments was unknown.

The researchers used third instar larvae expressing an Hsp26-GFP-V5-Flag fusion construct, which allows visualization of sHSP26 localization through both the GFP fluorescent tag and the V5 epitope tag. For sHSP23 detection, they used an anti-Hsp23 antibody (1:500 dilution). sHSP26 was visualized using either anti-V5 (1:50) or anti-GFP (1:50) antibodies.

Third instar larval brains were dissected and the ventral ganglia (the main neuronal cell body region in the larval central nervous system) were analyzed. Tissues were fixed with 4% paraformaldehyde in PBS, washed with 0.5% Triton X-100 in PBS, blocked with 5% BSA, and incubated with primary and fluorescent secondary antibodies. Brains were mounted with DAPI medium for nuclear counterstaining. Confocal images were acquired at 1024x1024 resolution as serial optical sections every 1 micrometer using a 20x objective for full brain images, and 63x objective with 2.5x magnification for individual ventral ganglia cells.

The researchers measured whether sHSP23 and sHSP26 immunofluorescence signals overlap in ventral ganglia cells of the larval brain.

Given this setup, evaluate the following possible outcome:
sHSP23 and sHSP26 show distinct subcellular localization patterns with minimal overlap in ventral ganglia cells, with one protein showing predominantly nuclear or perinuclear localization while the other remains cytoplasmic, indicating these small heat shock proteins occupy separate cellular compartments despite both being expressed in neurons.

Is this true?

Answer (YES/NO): NO